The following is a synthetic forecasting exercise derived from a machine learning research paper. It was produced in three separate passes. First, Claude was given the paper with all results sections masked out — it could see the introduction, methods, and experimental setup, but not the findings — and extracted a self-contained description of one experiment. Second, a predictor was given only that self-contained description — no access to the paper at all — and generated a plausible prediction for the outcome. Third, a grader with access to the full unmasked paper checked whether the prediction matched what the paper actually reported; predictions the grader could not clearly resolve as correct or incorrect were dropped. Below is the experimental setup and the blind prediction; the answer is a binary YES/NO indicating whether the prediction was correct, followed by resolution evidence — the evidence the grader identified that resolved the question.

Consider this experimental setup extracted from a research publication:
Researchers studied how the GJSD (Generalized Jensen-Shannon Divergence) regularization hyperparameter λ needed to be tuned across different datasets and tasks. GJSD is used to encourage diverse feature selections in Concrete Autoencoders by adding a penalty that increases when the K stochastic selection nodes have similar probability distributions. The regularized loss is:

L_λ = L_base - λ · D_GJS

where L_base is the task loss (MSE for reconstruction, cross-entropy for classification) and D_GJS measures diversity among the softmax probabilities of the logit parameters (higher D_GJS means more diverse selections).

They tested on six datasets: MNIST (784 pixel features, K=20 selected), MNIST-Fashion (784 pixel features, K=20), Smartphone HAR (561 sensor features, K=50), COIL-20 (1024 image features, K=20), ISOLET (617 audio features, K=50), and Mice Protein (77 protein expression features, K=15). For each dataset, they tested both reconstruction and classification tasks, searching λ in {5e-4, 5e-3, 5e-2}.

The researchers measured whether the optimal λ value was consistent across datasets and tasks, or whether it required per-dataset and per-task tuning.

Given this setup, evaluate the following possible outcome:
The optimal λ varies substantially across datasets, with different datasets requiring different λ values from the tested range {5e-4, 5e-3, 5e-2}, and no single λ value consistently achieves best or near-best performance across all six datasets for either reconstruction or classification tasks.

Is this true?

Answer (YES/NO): NO